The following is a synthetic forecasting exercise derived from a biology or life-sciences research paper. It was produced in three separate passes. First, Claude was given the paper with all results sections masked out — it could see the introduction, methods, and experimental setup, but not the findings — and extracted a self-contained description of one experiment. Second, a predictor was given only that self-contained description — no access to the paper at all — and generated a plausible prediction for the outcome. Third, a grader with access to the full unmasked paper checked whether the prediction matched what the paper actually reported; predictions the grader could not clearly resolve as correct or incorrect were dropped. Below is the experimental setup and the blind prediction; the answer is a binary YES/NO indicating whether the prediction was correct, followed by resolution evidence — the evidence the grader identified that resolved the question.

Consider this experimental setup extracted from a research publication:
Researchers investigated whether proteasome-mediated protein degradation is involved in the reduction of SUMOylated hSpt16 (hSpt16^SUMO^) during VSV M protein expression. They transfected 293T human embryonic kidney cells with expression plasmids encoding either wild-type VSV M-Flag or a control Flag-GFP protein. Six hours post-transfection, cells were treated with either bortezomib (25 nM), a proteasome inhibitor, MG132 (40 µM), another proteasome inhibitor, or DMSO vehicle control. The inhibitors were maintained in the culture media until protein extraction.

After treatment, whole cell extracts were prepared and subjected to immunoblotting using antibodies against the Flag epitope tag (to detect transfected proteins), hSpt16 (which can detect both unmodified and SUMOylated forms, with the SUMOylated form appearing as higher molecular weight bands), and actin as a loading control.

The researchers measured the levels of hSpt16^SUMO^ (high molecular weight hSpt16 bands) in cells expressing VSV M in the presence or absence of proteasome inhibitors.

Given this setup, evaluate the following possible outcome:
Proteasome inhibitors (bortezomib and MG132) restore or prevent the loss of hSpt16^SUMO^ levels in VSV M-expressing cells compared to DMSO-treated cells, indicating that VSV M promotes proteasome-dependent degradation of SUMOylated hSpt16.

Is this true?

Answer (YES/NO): YES